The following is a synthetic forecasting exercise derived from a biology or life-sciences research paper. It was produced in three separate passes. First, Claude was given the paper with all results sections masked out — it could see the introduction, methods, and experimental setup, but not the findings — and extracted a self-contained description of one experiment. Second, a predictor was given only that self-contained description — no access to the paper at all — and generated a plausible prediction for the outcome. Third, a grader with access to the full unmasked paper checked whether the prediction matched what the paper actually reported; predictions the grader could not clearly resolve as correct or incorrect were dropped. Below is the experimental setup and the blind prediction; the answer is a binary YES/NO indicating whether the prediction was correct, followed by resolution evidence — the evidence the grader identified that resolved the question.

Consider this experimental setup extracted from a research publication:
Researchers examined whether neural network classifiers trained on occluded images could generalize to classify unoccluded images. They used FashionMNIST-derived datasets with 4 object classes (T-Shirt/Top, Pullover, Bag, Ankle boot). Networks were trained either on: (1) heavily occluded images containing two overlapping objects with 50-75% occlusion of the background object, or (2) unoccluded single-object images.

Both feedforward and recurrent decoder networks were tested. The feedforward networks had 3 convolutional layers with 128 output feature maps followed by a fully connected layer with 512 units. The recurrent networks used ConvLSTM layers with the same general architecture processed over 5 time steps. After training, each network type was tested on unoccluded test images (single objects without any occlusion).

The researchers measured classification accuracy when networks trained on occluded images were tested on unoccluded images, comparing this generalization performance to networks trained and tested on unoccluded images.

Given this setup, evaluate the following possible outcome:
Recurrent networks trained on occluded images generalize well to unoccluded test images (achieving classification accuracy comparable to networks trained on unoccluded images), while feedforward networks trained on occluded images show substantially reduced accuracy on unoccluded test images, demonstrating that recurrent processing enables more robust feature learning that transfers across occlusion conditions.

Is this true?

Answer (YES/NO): NO